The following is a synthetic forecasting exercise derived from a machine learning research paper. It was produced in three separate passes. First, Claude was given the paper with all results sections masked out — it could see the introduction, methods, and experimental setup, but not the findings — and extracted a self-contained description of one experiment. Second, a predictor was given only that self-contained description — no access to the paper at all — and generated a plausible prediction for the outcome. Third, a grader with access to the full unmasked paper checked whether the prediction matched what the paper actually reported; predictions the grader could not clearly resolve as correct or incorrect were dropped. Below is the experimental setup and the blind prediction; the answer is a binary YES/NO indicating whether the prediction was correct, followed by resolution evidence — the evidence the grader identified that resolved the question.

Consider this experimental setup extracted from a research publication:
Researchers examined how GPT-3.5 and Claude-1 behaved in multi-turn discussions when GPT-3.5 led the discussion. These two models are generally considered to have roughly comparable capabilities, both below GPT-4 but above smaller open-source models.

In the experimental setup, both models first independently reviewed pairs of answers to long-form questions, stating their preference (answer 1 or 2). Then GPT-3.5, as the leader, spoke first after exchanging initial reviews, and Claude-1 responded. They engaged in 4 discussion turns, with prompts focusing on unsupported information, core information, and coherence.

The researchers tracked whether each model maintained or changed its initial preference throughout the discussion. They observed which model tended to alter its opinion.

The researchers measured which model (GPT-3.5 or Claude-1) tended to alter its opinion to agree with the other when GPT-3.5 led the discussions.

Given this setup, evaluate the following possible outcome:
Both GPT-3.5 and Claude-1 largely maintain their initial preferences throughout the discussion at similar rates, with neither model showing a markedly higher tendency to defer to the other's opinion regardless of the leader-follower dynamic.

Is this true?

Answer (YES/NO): NO